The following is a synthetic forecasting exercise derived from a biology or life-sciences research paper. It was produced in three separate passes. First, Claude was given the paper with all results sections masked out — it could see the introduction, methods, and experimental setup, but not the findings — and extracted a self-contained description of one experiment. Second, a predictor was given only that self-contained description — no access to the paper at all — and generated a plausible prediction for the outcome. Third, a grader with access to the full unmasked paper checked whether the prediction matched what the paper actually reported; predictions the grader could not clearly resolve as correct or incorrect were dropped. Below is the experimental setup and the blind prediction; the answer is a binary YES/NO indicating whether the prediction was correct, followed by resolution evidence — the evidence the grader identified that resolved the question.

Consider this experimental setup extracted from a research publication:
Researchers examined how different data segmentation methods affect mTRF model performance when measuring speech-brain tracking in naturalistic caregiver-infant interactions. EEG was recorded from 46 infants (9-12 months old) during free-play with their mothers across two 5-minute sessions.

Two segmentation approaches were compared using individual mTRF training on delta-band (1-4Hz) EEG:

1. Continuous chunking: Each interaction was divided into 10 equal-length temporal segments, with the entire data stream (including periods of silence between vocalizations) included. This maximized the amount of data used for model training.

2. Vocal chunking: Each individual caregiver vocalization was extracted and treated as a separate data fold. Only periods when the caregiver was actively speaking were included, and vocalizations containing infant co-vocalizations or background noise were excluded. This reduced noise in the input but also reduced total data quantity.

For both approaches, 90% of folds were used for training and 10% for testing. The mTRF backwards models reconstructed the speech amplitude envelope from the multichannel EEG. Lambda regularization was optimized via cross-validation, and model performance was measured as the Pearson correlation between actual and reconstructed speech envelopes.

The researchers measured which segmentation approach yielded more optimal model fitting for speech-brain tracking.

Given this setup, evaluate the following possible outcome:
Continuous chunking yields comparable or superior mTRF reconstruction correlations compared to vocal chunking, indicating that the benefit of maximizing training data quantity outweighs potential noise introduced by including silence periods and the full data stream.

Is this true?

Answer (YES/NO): YES